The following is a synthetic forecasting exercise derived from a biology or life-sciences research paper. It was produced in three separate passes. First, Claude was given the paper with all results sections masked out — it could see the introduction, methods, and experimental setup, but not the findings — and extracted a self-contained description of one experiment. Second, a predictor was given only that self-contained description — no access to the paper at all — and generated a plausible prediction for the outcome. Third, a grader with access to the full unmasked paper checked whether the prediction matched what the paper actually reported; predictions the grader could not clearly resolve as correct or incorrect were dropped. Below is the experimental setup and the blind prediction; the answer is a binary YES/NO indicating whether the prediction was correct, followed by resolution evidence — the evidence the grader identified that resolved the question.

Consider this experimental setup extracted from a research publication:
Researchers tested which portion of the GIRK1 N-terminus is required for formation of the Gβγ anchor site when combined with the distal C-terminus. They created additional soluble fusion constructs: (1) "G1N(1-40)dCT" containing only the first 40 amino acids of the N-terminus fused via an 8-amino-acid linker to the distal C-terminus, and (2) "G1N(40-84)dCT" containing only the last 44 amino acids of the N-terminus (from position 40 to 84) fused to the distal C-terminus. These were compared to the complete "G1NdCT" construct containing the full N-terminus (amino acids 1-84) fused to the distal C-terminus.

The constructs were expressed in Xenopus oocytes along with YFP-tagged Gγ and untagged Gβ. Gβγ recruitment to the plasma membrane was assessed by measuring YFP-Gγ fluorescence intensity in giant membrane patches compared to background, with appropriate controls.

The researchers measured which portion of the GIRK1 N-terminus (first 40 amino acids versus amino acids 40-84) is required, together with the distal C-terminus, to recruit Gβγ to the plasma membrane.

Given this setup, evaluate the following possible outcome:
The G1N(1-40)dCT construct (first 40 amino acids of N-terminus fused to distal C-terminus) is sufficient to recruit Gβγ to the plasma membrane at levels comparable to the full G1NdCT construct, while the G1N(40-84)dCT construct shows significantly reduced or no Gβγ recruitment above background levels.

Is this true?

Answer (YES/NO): NO